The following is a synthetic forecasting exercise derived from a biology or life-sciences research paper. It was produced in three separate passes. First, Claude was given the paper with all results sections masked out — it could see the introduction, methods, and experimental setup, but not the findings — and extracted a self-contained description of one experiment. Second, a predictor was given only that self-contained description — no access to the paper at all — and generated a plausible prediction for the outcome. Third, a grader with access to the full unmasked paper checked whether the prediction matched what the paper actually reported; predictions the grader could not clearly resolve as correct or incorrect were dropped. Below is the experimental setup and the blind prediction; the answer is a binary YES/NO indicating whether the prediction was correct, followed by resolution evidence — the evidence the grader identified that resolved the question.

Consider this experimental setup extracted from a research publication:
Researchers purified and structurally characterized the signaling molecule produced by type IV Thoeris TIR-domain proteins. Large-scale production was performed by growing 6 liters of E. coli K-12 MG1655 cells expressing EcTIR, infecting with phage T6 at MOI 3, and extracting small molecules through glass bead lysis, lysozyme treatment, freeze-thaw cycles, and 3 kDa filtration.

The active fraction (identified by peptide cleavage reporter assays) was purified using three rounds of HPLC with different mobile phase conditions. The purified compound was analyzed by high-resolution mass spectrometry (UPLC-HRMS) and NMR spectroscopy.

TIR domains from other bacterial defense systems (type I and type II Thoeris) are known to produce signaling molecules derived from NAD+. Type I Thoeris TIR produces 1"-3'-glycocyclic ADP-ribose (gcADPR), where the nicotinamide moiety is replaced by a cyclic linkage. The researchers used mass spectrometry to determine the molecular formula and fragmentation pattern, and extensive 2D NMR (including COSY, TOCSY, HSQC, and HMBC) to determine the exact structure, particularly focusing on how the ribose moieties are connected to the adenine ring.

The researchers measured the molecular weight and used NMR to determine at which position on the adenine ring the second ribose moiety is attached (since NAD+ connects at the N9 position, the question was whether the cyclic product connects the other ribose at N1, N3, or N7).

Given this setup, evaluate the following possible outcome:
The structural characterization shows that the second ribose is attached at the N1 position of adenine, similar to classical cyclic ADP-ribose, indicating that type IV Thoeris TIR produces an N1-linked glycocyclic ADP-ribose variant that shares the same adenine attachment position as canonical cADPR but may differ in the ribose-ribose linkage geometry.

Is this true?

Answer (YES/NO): NO